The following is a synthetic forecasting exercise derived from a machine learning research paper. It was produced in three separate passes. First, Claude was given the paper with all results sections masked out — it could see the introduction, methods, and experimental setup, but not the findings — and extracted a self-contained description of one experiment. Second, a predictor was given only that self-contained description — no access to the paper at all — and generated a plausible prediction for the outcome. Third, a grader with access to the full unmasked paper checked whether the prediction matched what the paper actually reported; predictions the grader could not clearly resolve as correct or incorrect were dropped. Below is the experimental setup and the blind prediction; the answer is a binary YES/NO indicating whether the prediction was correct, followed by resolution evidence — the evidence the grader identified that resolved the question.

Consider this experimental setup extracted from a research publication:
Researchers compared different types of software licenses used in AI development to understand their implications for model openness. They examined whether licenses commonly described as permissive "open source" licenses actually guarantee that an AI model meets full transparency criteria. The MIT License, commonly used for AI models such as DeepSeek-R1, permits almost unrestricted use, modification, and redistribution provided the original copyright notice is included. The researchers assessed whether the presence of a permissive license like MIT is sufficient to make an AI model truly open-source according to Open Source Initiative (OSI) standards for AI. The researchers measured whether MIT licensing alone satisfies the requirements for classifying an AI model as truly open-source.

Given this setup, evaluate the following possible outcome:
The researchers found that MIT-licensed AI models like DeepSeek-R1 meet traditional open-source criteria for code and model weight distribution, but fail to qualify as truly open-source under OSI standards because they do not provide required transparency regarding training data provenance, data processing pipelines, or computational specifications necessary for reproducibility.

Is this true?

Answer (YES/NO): NO